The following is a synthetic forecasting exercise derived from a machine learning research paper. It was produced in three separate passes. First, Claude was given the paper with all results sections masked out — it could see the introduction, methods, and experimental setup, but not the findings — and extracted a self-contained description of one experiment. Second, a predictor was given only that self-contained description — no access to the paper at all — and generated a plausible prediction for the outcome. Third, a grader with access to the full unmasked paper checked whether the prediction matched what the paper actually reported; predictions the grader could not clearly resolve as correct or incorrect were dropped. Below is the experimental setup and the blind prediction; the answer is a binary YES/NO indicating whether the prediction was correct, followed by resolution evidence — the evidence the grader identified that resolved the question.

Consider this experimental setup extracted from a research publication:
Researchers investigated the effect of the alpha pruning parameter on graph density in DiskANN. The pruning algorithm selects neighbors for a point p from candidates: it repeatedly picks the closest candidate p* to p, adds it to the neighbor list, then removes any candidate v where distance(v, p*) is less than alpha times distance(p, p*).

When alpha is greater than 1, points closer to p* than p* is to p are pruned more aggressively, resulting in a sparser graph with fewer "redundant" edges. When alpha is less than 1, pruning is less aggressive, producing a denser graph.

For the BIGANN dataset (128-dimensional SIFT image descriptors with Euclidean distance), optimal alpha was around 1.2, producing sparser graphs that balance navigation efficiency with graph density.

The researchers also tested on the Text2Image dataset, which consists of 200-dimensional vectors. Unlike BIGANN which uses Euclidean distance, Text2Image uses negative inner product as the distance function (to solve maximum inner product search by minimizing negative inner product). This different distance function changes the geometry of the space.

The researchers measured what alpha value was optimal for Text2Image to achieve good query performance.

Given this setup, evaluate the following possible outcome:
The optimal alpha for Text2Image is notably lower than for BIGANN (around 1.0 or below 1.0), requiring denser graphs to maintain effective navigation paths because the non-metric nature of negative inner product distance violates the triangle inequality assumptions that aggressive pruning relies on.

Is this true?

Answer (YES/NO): YES